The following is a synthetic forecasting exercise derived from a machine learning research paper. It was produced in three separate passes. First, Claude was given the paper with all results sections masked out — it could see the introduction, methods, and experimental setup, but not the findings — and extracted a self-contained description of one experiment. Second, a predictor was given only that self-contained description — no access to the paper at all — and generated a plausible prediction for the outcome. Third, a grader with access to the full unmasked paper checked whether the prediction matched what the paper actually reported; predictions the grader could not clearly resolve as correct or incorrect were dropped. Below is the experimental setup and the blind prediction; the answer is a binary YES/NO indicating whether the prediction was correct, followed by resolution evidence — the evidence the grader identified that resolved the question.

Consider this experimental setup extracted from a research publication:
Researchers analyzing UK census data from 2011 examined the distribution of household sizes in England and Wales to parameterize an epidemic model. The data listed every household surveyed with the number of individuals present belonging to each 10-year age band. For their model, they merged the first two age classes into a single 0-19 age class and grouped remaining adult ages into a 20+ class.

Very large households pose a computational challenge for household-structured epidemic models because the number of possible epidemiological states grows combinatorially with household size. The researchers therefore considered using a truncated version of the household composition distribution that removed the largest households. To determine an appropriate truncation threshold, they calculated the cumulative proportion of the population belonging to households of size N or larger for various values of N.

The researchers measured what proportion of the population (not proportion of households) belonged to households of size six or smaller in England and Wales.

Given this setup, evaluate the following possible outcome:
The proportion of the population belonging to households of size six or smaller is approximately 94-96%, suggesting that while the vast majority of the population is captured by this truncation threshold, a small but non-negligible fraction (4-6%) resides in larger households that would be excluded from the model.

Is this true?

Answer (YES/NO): NO